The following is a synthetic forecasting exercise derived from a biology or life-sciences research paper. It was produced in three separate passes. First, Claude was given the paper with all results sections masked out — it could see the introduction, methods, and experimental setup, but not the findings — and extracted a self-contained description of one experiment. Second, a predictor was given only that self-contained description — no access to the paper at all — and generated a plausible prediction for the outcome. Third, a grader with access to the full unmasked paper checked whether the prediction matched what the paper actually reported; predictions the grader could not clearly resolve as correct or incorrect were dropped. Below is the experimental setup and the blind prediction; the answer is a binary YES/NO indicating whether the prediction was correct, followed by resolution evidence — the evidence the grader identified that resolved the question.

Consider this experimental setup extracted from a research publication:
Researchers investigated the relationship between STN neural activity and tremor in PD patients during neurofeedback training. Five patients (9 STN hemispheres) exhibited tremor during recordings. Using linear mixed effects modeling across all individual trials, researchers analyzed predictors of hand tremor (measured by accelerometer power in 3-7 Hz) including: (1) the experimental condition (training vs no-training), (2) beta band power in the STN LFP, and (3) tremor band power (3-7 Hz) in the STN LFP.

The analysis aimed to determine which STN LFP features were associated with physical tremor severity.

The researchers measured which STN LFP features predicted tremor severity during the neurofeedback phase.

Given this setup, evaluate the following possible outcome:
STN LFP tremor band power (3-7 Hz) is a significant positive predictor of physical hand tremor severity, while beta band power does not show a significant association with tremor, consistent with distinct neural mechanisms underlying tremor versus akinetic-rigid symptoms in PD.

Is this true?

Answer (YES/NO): NO